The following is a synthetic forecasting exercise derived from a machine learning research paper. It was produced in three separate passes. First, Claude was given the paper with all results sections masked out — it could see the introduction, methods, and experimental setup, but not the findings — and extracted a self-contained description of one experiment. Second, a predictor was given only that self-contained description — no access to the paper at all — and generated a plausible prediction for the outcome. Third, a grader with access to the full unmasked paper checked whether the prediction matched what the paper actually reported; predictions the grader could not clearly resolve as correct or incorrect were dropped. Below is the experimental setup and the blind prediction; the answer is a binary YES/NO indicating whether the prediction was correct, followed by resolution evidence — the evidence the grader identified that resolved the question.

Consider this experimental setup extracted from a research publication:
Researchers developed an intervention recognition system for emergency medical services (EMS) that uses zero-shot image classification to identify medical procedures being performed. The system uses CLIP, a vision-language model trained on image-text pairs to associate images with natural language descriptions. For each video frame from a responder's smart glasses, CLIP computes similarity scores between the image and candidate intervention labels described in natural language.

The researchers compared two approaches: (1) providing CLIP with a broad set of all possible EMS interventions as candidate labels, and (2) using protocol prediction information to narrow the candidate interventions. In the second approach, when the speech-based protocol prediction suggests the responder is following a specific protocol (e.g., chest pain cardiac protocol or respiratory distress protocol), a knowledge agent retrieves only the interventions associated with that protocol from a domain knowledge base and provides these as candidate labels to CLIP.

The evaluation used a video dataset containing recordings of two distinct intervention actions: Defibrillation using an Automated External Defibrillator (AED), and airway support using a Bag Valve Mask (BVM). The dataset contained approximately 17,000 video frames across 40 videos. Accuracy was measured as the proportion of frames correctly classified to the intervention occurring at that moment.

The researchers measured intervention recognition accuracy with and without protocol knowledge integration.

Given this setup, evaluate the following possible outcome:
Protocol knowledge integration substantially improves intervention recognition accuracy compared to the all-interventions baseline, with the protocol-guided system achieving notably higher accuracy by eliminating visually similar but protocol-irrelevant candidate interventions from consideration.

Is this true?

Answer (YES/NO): YES